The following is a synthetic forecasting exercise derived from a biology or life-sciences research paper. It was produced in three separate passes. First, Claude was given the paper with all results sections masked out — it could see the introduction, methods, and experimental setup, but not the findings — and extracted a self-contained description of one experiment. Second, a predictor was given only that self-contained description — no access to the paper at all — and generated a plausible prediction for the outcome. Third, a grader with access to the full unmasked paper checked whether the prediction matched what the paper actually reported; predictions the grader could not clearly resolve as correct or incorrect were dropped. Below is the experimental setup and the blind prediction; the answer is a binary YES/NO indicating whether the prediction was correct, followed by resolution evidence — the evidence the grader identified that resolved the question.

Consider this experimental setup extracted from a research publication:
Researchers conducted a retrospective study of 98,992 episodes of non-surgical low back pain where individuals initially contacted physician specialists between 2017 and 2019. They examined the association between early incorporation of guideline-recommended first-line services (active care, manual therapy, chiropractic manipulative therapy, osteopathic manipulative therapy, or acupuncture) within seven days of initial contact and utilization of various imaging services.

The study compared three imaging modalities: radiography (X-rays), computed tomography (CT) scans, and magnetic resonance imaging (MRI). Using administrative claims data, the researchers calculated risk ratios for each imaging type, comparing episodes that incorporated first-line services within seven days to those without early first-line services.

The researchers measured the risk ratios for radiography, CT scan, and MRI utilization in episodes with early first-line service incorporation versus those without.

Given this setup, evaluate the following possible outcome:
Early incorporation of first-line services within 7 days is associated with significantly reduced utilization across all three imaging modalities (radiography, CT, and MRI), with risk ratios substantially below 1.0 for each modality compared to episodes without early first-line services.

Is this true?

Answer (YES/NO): NO